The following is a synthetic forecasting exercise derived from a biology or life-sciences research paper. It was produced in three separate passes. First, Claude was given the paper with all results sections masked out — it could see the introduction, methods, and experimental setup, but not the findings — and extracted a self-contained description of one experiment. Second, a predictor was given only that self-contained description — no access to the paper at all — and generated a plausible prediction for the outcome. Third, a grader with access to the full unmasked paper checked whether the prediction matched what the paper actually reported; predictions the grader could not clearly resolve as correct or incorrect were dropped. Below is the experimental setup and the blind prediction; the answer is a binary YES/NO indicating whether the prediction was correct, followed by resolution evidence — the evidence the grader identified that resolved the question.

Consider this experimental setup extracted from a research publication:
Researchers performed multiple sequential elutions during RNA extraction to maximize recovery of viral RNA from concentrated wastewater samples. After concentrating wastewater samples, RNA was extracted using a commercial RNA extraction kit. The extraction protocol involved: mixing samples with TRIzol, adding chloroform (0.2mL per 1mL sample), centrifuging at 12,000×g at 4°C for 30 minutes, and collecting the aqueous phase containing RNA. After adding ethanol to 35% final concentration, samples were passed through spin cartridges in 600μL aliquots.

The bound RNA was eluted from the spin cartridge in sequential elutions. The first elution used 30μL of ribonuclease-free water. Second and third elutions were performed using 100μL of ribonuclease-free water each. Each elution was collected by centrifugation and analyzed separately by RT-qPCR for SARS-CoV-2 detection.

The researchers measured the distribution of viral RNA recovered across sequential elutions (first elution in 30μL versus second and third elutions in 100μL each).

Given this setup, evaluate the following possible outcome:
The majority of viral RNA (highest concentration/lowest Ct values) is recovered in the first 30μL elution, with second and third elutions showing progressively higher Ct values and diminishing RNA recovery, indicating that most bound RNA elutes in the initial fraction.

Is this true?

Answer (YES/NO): NO